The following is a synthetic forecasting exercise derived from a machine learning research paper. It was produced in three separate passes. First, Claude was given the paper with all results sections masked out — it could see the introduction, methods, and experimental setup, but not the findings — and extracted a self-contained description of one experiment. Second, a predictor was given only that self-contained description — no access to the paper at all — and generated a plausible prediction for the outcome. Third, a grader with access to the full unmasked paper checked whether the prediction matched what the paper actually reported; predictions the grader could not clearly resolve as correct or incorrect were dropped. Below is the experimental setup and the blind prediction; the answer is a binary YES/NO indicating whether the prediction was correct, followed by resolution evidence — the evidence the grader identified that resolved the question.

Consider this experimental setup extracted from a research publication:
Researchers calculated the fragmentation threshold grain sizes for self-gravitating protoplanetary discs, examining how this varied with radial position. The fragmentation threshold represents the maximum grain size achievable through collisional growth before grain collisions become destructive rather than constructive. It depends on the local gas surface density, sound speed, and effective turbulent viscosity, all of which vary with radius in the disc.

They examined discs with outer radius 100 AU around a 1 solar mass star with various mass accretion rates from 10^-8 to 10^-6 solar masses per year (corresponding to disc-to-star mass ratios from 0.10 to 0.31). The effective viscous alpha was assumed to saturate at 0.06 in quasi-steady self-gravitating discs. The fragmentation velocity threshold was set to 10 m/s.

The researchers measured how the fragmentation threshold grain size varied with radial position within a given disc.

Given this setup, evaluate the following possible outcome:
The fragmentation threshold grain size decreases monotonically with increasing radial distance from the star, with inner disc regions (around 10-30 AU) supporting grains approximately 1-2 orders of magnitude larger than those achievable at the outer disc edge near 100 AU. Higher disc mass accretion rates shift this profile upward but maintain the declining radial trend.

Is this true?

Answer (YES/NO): NO